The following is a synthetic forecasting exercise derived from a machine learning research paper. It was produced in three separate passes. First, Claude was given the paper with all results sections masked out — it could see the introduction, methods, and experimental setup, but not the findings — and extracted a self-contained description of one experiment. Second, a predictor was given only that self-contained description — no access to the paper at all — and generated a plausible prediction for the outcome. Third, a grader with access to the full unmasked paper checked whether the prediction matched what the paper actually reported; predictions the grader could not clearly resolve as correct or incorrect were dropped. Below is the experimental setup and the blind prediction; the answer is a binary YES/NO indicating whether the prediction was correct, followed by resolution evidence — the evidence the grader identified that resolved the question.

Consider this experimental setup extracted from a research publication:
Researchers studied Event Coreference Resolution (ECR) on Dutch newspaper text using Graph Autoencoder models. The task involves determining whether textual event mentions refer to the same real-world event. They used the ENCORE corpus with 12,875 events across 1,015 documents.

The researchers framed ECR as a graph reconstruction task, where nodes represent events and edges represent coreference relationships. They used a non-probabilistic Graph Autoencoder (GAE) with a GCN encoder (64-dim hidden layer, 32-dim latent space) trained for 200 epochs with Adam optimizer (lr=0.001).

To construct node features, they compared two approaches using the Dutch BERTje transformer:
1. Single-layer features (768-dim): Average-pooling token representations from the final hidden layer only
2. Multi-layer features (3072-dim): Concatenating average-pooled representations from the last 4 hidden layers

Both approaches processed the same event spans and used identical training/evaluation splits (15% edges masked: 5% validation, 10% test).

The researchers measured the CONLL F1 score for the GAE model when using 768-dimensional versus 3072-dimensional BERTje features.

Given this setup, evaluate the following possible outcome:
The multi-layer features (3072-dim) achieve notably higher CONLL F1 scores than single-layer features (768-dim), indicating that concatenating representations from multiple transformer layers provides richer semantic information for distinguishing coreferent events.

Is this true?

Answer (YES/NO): YES